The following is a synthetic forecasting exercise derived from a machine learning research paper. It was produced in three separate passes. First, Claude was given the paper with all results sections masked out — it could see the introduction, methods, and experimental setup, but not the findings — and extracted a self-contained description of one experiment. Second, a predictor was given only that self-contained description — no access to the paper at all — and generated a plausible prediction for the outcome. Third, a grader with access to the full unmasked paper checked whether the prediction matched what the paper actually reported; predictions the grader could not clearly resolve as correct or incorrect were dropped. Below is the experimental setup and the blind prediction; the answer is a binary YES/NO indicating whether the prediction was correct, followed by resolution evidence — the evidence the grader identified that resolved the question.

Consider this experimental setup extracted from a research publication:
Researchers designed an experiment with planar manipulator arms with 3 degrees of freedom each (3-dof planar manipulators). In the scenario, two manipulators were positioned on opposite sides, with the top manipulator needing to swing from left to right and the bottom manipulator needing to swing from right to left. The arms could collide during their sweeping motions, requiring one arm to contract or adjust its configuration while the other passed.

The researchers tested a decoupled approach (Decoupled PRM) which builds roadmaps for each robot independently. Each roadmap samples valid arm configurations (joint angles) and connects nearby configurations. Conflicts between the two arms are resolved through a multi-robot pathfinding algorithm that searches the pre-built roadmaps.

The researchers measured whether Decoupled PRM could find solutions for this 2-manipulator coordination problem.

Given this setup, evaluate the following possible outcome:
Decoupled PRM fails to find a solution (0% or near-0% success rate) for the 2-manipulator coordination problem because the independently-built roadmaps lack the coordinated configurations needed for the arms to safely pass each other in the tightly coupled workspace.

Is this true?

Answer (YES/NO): YES